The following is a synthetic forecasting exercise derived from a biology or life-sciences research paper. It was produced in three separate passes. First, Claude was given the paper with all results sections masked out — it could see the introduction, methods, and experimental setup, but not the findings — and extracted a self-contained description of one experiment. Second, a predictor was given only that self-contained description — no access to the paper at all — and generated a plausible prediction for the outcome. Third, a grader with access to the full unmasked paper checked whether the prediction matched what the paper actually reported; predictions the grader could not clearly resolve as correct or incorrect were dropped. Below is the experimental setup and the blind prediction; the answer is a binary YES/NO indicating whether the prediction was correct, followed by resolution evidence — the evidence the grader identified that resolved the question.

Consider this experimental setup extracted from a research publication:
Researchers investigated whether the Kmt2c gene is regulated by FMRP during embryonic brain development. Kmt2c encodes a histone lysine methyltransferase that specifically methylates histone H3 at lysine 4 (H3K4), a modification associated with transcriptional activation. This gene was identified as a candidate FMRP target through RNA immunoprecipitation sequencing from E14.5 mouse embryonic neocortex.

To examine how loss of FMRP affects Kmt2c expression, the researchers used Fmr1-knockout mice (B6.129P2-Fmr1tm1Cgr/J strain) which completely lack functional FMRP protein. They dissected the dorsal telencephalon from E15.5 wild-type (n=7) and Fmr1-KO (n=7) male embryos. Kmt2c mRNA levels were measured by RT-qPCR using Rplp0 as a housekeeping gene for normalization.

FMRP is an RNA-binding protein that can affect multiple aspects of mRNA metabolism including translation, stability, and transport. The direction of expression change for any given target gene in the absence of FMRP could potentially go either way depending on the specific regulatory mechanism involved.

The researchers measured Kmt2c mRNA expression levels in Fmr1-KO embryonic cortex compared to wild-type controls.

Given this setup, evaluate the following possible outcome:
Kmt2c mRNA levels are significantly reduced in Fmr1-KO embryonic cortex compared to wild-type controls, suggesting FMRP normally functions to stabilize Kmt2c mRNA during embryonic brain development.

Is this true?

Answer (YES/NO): YES